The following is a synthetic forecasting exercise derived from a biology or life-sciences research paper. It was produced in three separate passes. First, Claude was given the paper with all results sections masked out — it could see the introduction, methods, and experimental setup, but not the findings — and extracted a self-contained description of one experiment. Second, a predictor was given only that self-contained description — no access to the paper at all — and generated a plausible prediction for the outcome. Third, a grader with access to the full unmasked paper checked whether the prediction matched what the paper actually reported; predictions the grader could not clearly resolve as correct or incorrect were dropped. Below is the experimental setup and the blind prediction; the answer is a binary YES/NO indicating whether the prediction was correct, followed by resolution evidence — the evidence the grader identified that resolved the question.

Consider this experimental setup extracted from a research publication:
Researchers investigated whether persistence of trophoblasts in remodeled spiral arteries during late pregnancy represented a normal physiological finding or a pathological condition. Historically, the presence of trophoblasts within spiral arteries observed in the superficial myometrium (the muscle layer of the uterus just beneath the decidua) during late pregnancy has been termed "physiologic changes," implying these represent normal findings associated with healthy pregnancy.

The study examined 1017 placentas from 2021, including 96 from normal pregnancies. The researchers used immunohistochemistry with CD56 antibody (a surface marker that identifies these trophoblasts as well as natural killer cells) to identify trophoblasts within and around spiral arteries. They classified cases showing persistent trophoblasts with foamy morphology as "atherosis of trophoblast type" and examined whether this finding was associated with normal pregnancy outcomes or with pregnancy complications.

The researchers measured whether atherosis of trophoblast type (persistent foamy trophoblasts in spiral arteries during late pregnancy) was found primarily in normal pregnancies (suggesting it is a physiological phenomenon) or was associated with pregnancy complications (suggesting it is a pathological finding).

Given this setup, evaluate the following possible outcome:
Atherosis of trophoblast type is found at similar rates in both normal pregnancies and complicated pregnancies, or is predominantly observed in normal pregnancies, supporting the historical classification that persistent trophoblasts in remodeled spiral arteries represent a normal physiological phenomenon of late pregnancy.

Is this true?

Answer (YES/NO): NO